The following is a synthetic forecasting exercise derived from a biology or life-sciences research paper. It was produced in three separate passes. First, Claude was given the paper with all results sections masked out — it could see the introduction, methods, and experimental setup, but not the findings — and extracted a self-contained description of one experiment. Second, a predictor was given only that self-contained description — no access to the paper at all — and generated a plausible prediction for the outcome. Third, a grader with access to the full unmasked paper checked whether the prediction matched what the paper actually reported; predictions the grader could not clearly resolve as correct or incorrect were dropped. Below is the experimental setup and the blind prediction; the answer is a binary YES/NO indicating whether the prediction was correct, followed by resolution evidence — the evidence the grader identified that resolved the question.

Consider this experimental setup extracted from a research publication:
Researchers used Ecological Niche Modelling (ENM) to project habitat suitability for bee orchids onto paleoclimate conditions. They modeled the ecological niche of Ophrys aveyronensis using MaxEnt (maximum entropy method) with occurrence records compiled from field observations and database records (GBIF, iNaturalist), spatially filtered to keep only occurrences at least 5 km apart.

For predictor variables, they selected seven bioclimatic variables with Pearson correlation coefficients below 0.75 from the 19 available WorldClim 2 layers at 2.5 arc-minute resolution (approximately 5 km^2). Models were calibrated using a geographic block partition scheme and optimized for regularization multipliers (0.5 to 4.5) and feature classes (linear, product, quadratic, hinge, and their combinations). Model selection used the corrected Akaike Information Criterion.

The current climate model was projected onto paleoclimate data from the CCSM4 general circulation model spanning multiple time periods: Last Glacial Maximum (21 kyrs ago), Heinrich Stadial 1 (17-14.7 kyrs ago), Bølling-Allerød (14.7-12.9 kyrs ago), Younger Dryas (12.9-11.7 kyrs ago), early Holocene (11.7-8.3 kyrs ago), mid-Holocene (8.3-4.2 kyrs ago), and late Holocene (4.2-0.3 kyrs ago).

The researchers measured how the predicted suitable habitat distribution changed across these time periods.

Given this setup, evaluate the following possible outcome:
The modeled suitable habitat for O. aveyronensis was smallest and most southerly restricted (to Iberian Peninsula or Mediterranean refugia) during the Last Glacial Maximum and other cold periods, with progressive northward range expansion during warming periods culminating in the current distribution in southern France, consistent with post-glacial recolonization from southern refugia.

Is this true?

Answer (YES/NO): NO